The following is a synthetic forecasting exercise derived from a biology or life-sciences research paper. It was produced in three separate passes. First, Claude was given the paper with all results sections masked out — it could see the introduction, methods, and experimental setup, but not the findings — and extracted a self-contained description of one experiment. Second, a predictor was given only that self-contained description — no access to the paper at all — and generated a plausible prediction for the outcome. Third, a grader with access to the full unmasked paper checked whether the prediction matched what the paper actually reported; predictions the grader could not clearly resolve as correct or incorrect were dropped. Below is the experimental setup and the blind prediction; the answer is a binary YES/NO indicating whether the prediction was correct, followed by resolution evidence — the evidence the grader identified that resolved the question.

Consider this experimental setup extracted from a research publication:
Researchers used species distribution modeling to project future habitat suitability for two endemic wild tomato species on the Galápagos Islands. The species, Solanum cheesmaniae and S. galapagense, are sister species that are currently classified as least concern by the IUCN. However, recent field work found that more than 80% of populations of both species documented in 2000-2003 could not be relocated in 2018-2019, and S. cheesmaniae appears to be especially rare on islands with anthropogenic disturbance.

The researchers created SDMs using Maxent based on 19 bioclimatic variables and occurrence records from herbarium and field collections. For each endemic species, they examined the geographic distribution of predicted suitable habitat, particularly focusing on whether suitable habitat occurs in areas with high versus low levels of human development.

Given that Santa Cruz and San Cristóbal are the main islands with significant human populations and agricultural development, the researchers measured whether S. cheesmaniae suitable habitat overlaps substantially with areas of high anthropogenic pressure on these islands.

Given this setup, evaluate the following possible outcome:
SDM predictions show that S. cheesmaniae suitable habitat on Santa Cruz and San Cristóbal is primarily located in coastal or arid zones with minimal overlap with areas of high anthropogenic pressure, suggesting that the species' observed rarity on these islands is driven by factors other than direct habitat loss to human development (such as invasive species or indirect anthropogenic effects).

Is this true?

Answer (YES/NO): NO